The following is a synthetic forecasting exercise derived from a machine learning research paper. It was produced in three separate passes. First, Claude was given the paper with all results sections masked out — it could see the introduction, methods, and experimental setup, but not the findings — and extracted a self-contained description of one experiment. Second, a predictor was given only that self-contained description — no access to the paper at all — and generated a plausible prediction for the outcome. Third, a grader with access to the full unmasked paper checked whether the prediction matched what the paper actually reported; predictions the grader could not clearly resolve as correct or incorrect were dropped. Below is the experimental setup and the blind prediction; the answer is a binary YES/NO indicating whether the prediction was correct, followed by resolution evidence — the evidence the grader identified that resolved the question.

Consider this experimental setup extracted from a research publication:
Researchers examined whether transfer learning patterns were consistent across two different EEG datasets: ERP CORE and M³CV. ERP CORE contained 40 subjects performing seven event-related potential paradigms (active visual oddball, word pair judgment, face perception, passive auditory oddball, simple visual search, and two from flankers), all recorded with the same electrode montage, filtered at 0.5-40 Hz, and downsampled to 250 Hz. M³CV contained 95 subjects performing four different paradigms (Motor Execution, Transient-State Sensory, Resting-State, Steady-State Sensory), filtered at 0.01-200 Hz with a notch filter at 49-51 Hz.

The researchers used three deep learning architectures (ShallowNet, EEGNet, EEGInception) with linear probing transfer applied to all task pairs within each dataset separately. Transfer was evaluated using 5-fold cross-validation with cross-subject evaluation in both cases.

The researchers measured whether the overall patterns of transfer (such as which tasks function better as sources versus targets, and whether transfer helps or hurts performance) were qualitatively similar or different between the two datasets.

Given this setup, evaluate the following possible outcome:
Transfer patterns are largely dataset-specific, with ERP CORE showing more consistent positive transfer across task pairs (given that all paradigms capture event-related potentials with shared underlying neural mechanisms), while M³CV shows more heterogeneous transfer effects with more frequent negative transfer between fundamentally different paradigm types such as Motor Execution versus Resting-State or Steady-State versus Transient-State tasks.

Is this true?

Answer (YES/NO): NO